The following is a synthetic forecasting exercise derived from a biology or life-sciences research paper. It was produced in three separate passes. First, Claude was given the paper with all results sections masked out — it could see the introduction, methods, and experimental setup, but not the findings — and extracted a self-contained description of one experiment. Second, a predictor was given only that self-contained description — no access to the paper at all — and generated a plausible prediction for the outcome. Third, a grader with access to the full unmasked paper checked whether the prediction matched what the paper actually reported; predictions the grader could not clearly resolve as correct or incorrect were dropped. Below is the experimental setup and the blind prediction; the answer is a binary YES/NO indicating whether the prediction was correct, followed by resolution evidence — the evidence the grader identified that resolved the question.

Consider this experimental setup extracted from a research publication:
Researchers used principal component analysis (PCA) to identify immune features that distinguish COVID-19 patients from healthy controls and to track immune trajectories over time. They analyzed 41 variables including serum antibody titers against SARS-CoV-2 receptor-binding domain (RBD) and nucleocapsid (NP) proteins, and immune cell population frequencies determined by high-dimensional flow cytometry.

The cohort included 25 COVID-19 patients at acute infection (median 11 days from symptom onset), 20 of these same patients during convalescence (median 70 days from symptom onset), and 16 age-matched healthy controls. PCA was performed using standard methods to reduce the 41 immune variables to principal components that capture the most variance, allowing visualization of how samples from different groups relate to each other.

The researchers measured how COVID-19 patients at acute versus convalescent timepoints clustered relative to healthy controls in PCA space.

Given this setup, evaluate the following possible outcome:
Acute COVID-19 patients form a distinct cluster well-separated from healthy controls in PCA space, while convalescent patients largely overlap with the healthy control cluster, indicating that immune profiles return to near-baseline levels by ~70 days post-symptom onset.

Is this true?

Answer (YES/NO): NO